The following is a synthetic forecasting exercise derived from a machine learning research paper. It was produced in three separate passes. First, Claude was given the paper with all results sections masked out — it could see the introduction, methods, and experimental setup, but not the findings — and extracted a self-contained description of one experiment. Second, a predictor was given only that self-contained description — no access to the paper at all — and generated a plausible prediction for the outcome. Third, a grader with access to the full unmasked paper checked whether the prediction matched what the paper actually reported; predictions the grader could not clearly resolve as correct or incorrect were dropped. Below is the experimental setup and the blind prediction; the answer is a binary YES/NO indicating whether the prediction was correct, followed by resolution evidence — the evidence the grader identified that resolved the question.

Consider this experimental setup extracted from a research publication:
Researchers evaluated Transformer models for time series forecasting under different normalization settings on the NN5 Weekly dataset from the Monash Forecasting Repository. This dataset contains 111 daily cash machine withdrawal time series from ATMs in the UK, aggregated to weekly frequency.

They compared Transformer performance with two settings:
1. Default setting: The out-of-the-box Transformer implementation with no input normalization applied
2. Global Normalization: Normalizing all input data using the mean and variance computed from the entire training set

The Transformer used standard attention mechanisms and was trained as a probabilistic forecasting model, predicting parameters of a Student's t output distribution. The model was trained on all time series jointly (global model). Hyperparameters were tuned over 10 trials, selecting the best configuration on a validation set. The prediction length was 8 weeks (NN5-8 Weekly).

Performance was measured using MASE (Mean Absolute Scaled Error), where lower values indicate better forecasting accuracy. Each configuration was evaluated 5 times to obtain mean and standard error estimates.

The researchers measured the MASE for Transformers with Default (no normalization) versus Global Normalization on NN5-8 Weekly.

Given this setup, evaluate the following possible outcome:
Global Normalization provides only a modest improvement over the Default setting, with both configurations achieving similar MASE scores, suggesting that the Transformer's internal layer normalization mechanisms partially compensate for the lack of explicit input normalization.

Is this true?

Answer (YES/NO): NO